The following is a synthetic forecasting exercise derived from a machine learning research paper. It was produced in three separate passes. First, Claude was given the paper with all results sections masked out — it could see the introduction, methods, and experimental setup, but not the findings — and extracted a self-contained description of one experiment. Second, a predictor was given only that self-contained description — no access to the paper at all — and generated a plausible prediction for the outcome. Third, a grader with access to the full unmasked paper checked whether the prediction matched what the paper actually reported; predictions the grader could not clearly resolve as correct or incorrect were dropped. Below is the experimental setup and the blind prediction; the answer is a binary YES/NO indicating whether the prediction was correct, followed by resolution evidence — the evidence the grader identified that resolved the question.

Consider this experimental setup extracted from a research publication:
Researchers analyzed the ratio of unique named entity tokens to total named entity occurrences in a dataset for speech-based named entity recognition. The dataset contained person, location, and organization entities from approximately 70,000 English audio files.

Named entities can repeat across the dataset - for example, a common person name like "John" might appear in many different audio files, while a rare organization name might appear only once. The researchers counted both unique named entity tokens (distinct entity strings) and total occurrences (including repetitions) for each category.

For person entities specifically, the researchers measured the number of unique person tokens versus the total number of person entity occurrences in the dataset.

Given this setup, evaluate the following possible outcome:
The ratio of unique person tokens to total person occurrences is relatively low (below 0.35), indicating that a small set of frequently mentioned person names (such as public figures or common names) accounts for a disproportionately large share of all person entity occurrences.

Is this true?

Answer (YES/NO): NO